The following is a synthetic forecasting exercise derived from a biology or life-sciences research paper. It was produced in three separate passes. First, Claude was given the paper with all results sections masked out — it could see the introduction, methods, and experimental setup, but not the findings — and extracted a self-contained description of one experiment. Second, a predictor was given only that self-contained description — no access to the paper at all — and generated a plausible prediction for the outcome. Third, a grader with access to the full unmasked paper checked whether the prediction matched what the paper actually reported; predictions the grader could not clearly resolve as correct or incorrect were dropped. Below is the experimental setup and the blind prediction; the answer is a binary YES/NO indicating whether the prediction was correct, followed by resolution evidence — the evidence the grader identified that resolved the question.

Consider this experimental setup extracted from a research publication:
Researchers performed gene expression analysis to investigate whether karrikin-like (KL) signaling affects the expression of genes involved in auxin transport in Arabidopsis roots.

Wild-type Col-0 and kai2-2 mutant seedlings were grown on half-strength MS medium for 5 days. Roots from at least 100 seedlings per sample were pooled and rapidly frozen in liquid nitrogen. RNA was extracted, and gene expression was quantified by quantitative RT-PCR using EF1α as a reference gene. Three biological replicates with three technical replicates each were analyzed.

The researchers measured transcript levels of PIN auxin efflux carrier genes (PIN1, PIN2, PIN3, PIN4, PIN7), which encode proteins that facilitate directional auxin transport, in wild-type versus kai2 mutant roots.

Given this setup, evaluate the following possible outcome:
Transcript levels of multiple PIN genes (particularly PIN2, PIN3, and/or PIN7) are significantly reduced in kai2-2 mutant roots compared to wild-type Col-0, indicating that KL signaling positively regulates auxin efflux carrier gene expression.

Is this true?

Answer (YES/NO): NO